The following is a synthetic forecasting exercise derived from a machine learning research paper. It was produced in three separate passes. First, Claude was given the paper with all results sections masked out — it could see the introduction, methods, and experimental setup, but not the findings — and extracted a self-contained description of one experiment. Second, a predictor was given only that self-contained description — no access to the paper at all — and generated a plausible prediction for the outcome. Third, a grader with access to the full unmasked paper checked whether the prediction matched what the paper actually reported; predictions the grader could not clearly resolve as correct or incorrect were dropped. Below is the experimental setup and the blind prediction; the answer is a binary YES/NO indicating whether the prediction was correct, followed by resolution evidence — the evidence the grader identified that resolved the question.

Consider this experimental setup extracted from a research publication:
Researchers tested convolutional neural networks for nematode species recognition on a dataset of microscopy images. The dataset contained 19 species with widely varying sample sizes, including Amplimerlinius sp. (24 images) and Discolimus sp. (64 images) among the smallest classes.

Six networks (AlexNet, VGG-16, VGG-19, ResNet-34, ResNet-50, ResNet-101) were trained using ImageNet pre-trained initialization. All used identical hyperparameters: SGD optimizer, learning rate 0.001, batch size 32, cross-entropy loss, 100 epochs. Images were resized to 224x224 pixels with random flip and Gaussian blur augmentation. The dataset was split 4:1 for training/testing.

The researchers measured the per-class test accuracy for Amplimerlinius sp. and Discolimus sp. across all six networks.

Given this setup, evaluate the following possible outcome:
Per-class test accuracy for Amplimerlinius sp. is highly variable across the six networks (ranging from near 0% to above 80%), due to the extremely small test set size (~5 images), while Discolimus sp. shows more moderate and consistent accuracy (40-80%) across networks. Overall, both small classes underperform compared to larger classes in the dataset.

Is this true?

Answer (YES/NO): NO